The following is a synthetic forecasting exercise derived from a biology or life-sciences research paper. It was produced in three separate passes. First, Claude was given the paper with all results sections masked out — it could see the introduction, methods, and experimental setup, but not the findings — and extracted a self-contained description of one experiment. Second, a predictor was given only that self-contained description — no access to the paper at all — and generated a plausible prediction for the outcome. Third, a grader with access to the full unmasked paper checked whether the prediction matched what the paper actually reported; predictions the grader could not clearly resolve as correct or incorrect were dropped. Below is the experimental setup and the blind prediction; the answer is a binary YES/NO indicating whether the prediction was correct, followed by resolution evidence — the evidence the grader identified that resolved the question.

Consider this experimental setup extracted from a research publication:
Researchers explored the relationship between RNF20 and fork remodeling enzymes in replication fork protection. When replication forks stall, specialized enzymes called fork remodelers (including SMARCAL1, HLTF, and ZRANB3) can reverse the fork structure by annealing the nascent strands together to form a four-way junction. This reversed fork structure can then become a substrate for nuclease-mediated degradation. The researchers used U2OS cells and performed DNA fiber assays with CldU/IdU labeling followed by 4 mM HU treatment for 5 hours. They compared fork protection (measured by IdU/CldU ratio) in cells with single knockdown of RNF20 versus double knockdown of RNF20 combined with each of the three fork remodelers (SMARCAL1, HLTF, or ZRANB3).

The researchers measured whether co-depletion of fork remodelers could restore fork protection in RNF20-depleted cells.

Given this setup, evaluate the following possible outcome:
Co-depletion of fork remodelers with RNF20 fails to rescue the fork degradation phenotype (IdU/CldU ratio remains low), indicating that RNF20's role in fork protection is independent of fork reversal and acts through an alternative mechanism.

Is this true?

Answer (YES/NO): NO